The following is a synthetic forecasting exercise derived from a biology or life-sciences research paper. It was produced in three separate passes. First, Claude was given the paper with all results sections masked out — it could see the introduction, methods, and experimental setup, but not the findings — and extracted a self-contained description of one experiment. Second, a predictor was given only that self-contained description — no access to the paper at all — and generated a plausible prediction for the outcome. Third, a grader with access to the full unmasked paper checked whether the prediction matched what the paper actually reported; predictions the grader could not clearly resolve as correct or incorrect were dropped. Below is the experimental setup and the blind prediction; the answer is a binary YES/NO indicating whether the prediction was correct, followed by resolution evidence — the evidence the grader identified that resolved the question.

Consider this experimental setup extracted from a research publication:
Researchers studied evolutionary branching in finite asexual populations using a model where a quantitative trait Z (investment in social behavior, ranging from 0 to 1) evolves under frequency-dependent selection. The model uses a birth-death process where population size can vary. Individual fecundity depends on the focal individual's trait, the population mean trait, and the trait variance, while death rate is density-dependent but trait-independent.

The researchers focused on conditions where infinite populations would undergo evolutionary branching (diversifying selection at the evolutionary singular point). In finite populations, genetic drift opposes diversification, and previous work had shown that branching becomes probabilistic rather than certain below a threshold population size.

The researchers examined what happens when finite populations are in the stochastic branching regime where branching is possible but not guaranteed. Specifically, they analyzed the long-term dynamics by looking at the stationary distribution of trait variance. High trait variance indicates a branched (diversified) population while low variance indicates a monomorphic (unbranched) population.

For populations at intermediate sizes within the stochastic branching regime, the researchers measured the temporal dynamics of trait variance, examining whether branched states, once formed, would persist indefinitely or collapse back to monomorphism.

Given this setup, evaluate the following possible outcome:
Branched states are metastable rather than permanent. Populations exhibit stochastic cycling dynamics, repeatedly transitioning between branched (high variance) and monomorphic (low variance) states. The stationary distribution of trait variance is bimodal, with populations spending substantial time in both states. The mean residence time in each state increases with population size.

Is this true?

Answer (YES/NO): NO